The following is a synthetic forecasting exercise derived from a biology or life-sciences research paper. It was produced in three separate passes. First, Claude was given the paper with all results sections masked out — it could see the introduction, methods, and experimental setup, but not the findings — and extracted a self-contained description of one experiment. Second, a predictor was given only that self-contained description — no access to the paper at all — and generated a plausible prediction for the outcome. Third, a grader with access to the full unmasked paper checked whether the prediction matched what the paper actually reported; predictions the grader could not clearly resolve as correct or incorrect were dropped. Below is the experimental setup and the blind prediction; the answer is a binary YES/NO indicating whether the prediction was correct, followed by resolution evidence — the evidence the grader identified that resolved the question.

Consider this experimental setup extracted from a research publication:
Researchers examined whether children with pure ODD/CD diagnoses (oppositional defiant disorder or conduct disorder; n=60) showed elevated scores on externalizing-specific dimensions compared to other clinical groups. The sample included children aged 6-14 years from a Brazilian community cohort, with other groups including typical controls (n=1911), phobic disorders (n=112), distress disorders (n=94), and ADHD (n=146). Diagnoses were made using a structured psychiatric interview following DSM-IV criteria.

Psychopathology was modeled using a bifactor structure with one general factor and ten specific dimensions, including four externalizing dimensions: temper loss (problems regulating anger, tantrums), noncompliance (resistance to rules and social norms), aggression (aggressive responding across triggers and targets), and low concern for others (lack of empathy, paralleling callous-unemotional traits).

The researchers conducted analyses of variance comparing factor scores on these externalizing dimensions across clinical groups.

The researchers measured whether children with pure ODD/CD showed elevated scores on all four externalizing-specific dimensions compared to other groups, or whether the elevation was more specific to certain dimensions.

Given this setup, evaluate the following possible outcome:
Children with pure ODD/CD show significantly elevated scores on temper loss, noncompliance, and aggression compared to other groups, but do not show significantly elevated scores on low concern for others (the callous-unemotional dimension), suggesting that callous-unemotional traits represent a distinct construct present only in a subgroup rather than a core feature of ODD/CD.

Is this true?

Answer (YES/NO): NO